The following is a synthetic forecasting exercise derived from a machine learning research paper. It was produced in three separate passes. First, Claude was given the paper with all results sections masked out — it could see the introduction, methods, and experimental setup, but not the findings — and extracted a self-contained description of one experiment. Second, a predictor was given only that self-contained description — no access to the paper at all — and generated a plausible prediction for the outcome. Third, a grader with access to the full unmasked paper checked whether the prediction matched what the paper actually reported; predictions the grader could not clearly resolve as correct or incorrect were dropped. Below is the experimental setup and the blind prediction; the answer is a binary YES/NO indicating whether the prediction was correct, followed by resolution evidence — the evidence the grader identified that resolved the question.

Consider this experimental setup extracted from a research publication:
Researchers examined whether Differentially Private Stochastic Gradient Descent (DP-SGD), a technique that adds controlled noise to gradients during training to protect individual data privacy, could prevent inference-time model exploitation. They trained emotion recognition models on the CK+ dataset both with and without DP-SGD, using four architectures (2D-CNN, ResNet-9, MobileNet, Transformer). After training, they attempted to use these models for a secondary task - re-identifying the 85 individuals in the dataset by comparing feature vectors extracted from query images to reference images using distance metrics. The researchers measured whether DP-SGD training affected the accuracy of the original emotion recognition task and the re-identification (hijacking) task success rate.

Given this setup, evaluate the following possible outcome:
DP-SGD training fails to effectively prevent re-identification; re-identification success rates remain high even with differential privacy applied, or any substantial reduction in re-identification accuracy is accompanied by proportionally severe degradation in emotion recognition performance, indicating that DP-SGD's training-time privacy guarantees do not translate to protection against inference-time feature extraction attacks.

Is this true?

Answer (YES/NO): YES